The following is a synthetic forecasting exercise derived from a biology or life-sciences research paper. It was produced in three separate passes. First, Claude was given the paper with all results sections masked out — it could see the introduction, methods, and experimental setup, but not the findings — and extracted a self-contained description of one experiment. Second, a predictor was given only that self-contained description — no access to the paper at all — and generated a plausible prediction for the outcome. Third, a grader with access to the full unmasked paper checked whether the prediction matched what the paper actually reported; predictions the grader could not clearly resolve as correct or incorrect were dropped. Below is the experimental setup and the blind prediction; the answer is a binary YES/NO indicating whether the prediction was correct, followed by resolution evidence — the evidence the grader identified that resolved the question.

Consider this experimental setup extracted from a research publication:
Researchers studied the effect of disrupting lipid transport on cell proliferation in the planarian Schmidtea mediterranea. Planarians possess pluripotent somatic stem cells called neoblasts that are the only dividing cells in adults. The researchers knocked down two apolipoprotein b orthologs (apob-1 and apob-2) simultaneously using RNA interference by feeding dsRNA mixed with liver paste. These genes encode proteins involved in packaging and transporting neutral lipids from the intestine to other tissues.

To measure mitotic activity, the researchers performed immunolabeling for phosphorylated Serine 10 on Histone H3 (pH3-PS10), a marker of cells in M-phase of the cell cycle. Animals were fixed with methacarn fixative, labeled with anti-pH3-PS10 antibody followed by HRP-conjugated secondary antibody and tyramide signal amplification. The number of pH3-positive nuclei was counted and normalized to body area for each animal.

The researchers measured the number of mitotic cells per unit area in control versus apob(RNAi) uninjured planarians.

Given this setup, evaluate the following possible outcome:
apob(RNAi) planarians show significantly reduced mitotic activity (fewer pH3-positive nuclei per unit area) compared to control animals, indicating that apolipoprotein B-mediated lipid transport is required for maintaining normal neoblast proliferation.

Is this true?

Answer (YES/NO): NO